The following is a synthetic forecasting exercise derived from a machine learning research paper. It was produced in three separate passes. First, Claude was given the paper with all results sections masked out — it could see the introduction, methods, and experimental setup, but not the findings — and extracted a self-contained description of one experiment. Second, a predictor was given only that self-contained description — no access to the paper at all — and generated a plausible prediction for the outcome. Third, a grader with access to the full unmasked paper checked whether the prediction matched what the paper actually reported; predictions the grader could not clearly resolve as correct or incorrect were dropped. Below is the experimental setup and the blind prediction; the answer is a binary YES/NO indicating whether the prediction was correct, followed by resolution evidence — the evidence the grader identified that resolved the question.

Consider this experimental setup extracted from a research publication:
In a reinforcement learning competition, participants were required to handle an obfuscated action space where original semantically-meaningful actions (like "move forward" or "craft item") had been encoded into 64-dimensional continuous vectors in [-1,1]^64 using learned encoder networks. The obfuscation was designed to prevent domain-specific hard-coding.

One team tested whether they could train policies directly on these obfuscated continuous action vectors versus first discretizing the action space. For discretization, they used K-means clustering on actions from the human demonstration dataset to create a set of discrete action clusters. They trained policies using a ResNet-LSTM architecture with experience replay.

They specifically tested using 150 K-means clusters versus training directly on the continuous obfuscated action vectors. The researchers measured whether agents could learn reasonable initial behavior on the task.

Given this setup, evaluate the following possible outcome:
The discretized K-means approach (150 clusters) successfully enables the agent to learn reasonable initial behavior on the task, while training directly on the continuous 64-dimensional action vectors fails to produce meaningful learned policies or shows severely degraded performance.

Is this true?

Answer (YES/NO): YES